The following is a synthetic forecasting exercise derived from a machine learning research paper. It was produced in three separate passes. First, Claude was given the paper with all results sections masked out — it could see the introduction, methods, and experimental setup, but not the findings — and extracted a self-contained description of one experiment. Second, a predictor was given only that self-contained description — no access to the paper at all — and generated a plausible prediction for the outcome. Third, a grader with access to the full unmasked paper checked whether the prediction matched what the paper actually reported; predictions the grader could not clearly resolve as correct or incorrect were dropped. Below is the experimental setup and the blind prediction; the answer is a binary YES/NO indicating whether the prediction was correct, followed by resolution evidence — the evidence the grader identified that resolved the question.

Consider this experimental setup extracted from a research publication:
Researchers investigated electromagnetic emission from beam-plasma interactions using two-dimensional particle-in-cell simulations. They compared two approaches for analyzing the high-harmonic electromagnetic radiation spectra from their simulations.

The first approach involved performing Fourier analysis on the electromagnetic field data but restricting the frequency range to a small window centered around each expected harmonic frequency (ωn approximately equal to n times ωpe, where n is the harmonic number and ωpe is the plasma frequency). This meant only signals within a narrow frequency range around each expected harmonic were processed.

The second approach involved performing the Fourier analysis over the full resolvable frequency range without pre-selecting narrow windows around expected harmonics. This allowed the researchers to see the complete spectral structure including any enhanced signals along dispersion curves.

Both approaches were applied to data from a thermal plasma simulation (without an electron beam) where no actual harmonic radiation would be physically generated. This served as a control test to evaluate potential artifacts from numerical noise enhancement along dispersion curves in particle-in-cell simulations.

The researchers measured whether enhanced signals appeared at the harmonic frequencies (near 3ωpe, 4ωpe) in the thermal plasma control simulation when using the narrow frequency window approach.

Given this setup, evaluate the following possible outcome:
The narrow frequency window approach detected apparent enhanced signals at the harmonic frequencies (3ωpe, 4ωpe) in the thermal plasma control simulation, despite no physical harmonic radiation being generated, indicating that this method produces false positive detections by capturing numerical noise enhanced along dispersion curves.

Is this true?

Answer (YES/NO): YES